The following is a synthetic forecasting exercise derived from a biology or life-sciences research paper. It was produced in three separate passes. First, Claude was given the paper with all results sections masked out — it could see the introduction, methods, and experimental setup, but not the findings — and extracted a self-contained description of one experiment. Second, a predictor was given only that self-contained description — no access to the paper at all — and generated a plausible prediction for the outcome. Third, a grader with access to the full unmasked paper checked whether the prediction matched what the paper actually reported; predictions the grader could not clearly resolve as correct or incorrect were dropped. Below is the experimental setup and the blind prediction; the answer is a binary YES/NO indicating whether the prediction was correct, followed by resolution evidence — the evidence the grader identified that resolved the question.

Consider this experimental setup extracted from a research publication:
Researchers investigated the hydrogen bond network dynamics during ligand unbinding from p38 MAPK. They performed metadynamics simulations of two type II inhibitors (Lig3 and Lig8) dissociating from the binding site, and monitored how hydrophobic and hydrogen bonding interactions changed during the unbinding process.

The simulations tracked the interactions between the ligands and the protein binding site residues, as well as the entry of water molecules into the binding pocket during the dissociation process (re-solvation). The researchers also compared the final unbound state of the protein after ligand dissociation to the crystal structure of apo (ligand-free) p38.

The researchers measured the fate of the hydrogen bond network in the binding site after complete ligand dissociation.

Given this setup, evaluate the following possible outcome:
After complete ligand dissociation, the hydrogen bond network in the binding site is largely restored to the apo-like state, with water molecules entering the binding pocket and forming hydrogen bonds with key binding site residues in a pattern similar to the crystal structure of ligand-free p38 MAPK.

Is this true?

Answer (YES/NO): YES